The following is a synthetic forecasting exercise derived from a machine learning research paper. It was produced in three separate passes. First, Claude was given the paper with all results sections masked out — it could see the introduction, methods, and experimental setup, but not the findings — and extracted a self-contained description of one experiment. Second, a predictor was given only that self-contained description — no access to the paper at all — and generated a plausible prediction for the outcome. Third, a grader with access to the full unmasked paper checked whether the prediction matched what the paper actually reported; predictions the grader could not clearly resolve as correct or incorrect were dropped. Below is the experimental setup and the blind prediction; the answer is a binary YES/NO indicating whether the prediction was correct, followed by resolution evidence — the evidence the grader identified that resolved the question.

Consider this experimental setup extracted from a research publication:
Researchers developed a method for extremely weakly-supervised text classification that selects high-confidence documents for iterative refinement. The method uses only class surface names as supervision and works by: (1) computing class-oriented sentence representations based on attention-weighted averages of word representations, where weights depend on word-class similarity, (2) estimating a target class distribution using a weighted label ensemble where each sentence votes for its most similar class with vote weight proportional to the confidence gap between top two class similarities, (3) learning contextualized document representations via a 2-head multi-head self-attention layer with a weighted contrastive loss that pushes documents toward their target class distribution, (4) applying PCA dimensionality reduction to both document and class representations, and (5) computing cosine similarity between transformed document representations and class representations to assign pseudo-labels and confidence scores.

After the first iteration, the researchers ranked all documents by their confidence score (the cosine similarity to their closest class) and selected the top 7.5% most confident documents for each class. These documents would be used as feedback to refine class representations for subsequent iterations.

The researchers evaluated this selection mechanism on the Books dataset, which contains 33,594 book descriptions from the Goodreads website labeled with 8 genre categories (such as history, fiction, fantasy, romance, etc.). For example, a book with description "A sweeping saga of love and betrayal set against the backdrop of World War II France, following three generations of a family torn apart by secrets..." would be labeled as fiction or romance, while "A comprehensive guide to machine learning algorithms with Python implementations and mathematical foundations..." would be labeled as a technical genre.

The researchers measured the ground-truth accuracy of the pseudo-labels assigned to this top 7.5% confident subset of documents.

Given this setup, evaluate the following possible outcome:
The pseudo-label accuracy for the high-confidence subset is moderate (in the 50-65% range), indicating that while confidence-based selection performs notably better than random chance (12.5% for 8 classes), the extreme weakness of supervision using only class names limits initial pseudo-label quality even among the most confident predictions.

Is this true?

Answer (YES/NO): NO